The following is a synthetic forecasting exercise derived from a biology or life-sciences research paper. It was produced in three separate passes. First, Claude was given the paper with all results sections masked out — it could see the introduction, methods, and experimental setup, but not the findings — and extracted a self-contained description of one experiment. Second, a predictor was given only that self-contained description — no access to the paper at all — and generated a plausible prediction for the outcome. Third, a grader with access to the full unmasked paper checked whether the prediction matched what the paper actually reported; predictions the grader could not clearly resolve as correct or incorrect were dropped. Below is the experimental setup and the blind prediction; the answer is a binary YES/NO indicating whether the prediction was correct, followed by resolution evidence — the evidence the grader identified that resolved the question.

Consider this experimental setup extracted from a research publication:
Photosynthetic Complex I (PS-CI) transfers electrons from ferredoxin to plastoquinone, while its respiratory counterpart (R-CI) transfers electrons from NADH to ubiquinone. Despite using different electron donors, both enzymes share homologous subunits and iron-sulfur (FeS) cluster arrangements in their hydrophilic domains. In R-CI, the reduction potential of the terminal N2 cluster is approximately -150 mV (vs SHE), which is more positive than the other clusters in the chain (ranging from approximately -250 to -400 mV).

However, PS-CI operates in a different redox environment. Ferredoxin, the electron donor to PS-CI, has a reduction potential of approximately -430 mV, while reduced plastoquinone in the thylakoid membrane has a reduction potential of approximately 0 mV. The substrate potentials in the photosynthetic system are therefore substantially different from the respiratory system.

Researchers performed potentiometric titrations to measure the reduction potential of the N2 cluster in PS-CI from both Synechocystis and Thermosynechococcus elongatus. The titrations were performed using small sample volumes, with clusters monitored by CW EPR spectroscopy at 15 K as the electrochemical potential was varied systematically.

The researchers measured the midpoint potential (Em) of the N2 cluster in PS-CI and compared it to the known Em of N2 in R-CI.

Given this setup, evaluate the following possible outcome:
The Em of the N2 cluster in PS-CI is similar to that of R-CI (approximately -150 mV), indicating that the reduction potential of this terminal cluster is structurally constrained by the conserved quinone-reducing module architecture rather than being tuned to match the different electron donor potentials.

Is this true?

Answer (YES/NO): NO